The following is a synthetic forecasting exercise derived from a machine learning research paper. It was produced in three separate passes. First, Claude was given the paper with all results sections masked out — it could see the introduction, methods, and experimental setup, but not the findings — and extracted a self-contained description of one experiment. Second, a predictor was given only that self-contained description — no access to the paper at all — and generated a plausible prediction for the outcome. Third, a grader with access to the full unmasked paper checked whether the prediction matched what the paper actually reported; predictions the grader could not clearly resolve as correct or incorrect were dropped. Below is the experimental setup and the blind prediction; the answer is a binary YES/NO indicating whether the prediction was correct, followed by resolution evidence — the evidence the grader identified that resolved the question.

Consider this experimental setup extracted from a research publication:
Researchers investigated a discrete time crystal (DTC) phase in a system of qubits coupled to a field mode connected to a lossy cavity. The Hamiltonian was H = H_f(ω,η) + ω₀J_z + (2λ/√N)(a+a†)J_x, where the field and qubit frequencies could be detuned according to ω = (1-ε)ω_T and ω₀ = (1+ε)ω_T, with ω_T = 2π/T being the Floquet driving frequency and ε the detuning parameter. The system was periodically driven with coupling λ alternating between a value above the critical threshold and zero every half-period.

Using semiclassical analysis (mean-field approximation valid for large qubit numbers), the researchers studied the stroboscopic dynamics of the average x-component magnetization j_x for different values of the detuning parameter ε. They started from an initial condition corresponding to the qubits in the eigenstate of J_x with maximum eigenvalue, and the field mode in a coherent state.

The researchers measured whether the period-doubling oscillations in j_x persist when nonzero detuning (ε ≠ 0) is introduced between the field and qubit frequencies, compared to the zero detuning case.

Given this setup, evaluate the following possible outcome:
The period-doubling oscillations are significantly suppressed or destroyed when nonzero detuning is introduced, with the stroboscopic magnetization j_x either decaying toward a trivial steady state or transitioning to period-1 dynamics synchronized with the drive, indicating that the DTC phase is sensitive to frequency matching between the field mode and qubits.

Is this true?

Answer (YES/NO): NO